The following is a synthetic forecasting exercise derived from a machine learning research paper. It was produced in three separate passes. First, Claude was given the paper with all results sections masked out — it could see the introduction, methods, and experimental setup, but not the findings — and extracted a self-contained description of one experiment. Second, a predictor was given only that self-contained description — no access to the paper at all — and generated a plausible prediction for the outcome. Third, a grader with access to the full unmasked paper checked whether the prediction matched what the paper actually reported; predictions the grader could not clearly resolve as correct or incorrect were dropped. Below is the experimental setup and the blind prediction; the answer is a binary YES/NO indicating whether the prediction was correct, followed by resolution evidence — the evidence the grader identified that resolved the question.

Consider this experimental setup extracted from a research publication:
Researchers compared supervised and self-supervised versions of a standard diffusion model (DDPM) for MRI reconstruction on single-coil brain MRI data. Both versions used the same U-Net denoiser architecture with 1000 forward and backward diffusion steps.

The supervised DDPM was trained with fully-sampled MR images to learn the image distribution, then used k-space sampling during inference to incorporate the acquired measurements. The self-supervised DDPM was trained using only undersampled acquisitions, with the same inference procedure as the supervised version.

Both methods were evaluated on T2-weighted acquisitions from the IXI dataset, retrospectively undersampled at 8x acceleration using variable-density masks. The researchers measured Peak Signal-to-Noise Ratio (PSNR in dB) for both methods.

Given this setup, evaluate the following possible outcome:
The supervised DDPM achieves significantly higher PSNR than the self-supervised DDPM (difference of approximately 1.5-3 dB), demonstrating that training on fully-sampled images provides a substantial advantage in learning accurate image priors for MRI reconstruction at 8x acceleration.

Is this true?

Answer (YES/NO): NO